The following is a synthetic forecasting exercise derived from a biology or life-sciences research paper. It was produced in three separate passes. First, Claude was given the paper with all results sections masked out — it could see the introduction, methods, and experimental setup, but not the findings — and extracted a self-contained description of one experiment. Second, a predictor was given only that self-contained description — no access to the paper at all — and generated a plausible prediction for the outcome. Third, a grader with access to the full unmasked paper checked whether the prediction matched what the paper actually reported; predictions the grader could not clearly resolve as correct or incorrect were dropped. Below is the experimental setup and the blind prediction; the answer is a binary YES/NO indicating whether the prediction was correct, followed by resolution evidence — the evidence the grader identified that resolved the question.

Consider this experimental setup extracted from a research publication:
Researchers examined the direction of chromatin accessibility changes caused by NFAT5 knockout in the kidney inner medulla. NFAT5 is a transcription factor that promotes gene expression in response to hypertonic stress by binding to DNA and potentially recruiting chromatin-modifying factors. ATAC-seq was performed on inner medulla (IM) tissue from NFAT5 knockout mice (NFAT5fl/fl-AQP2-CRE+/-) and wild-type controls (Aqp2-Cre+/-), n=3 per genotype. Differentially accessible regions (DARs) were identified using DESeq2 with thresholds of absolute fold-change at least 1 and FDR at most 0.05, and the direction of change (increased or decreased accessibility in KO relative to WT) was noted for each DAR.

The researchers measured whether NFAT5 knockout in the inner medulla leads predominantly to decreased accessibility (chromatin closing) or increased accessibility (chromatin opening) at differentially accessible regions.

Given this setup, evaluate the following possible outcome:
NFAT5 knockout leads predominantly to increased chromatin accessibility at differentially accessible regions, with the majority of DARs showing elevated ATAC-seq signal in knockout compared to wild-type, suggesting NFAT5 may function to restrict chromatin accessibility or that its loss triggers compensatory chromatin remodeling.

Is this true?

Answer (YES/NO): YES